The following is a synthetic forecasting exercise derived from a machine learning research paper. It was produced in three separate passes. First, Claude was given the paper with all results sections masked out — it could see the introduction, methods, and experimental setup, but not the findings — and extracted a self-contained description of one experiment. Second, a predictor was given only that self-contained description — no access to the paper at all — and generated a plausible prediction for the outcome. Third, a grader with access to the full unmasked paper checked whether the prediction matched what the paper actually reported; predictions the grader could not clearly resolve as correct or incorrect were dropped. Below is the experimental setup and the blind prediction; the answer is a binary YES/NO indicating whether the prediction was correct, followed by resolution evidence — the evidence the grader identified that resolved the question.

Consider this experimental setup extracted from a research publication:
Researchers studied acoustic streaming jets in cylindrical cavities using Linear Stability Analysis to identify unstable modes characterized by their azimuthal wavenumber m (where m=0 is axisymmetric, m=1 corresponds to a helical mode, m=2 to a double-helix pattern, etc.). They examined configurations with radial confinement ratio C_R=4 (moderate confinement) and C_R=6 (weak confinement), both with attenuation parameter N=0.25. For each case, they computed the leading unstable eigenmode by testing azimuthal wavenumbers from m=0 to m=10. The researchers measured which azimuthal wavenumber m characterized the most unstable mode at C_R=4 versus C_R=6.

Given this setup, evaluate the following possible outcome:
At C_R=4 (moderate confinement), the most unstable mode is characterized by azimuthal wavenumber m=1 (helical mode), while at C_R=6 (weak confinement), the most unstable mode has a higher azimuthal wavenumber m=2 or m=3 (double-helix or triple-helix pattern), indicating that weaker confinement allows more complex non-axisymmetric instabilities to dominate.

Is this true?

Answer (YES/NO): NO